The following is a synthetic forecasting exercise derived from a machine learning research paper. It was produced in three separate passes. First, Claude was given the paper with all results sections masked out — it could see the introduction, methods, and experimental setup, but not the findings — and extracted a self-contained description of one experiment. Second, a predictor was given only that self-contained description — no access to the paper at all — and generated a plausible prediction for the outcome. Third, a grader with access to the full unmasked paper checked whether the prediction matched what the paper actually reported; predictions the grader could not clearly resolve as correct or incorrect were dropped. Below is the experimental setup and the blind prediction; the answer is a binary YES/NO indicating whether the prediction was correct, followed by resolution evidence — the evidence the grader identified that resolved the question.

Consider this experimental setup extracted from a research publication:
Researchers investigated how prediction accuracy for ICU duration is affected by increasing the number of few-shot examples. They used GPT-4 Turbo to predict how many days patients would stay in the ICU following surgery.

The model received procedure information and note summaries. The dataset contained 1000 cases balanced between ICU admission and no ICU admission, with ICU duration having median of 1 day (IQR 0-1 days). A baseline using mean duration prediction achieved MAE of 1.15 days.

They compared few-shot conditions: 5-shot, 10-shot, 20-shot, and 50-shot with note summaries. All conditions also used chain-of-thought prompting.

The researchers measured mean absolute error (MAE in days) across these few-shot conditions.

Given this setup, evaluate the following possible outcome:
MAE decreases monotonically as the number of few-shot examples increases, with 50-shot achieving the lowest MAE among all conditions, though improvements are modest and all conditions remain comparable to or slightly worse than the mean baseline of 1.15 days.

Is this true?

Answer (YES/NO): NO